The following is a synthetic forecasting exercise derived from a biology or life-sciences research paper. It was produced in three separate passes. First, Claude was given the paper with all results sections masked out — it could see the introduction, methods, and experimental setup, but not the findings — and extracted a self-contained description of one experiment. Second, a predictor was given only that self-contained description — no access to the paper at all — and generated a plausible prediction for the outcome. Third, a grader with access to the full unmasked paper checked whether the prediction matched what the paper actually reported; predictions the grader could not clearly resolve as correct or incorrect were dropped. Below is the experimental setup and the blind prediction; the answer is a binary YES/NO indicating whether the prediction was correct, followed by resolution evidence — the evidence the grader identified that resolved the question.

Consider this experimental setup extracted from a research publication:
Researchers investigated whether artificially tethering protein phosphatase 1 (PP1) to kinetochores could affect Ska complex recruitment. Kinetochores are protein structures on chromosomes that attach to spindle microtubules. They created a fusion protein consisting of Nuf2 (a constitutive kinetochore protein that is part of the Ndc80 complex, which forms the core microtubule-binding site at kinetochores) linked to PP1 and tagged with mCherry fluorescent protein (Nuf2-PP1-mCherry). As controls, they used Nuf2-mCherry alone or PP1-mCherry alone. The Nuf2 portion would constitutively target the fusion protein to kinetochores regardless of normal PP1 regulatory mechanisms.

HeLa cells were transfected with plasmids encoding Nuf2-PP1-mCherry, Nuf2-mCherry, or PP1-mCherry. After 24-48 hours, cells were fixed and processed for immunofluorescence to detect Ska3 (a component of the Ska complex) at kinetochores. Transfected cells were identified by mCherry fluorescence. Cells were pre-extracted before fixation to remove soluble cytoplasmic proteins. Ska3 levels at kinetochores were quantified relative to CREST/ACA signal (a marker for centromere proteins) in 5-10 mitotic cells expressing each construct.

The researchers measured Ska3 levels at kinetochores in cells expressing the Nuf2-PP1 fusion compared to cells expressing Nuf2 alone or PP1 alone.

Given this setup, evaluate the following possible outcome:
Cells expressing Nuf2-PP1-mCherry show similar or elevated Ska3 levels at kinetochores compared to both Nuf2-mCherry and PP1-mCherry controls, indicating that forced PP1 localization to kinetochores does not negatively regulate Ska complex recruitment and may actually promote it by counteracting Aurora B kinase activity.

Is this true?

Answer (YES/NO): YES